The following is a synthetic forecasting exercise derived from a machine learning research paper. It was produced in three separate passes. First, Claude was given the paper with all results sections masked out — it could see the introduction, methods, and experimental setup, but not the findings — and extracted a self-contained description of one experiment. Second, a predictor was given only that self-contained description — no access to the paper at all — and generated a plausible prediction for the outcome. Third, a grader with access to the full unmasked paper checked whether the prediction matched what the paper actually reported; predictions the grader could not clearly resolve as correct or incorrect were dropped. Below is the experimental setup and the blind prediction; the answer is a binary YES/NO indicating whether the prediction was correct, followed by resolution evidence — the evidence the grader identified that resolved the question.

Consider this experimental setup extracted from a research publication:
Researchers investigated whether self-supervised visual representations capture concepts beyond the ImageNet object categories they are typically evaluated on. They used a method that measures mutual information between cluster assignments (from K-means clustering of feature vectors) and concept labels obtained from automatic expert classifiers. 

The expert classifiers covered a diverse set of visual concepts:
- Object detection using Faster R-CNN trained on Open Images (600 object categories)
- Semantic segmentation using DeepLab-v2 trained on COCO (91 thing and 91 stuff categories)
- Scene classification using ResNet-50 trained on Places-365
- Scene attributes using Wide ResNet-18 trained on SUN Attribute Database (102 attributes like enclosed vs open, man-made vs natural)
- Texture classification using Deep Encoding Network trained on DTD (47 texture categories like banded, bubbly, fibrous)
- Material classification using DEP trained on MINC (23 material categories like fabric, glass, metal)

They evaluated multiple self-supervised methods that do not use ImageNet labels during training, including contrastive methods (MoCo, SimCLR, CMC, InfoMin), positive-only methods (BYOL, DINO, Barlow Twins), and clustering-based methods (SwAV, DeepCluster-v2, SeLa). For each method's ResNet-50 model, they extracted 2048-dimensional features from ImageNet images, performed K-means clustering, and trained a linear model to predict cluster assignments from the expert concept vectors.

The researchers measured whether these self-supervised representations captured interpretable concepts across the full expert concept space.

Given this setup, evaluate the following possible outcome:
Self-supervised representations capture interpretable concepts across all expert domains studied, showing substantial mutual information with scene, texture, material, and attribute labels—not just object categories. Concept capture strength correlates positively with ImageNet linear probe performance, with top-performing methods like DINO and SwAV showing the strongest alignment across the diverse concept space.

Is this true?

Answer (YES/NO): NO